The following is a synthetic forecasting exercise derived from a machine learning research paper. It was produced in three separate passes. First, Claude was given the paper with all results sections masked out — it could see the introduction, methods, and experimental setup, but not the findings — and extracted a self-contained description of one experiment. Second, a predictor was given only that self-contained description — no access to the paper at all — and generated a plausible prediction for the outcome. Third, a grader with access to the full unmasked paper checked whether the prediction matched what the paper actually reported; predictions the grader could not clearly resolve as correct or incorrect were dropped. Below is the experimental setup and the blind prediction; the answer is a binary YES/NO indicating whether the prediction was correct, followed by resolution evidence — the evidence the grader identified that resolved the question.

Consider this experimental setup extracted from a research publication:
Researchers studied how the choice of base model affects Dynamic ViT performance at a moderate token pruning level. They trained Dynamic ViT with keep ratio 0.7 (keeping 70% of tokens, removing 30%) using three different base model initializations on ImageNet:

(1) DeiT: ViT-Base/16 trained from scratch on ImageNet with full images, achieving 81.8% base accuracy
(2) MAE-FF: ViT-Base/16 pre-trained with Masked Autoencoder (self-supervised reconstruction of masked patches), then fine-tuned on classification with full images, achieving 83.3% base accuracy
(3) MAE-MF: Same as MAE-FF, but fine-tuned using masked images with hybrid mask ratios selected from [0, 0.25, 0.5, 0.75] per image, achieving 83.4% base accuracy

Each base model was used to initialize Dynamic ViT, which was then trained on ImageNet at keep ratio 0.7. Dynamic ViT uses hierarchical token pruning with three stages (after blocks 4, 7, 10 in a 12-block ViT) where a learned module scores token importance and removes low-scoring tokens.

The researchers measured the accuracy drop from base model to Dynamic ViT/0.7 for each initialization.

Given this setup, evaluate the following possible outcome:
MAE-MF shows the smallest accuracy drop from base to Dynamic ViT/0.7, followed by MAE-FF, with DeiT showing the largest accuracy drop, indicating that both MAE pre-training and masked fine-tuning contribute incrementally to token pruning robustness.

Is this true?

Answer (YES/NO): NO